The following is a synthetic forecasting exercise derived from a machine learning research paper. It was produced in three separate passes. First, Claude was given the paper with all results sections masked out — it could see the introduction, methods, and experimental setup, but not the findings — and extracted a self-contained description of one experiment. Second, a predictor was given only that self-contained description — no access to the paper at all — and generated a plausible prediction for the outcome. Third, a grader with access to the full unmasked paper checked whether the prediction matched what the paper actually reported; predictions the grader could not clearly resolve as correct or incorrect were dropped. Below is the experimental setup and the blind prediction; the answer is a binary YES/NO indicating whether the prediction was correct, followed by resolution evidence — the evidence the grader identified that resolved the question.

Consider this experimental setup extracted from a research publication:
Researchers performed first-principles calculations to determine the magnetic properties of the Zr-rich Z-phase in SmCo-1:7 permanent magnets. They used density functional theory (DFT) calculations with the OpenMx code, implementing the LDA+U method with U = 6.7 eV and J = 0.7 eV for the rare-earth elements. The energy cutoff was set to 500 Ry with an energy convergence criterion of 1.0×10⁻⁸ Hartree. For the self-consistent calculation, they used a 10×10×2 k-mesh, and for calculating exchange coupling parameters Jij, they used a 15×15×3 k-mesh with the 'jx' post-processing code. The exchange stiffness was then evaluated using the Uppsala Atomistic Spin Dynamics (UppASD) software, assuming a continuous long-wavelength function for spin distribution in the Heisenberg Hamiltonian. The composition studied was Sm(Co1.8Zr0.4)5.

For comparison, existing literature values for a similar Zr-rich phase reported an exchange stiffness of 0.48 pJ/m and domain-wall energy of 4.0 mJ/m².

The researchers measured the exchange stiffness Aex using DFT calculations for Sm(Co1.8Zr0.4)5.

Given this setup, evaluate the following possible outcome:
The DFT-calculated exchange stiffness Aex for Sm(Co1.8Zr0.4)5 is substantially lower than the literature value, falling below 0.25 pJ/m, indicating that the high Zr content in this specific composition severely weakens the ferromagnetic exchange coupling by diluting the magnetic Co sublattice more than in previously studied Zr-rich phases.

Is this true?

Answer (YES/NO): NO